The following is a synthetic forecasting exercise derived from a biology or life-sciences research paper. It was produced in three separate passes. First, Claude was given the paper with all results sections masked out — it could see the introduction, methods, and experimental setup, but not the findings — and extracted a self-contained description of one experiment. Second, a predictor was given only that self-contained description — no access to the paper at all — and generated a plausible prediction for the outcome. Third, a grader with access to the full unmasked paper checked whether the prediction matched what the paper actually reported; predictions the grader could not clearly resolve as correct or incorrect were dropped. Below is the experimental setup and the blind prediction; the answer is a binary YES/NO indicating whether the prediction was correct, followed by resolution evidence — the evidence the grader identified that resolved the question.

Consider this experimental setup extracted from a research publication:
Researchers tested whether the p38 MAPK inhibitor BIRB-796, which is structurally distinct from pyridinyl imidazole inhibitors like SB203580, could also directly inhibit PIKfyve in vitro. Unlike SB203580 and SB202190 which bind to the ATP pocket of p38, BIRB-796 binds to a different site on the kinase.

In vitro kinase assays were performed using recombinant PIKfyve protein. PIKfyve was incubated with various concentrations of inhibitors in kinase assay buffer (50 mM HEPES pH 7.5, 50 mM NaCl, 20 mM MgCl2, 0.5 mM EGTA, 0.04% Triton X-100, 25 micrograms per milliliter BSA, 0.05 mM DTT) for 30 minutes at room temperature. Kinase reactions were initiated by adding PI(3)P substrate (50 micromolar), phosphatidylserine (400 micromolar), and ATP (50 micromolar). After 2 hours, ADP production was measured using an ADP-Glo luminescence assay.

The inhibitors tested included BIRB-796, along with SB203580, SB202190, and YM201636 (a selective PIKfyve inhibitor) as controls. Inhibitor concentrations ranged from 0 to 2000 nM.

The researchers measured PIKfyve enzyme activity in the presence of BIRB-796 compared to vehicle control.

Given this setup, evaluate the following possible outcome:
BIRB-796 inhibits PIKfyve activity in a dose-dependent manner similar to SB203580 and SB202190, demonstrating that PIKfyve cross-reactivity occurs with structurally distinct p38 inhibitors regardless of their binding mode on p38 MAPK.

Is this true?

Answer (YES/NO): NO